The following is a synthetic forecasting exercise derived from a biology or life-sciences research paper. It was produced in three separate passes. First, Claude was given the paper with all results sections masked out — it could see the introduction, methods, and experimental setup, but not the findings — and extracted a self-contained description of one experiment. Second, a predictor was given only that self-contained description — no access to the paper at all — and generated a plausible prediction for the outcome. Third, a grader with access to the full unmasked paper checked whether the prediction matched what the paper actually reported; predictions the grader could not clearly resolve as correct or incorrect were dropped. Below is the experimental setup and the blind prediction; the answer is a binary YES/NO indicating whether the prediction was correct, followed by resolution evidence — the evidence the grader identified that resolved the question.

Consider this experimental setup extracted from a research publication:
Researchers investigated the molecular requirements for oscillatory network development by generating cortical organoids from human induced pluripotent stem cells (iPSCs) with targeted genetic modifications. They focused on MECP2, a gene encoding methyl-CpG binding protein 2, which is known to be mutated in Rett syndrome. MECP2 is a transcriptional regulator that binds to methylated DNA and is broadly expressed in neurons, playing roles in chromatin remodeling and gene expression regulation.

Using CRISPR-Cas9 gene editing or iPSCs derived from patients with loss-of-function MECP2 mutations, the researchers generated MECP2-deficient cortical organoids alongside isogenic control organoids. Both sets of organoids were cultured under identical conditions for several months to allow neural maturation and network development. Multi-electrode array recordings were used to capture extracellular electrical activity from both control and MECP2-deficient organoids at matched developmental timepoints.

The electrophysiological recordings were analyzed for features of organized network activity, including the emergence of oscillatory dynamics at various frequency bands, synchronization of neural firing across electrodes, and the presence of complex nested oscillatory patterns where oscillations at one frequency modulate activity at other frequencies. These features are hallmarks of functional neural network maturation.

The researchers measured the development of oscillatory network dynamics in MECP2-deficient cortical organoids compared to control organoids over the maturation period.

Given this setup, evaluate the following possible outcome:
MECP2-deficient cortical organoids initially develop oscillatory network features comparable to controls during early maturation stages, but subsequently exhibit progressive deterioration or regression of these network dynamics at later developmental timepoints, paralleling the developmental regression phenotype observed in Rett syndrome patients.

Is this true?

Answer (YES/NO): NO